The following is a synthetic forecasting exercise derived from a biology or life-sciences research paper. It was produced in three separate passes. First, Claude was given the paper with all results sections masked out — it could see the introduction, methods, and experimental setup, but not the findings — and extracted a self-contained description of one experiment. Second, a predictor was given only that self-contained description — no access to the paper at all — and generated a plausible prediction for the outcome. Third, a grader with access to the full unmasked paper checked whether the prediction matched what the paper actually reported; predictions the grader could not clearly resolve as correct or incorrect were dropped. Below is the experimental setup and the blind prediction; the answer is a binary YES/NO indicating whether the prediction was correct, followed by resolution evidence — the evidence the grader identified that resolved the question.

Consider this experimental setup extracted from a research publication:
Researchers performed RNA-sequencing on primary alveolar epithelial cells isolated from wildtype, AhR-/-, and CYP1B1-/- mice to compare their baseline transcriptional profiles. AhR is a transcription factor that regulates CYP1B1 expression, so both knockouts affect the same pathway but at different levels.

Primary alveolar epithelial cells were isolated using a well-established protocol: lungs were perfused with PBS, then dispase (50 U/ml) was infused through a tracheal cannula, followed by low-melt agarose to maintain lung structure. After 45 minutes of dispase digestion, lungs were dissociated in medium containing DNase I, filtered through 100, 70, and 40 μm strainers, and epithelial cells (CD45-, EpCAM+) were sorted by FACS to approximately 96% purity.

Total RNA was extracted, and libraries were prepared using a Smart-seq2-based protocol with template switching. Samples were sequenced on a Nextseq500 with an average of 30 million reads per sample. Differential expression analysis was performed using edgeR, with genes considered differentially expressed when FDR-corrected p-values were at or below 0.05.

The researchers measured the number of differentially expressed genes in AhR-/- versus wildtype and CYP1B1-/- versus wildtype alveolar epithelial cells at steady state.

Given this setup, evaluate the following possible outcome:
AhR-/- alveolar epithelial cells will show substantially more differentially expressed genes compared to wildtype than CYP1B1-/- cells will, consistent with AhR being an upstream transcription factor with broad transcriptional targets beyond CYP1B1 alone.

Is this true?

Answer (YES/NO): YES